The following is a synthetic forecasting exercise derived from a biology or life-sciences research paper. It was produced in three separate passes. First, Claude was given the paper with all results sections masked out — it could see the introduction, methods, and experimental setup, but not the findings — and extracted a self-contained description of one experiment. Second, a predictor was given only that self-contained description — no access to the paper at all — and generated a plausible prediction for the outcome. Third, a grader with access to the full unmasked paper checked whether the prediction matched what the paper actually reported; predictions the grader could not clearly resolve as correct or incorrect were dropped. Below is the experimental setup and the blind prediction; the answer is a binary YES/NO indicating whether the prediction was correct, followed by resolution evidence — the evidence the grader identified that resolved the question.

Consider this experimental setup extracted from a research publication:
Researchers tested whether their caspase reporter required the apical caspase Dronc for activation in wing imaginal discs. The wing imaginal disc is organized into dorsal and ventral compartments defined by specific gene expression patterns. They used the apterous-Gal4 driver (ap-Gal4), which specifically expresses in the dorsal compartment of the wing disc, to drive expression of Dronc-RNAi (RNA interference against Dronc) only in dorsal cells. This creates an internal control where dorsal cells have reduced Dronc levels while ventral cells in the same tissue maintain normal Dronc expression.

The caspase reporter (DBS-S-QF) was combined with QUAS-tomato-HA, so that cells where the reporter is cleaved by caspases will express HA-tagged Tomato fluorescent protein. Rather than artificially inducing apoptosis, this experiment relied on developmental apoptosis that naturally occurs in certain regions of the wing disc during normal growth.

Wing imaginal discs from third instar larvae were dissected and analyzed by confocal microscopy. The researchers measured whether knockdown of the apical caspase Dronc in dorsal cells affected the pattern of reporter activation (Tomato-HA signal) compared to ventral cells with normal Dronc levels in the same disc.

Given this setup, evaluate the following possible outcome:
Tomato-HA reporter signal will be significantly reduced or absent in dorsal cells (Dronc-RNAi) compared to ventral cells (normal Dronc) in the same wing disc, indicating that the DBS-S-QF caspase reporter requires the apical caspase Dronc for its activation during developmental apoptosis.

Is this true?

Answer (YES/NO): YES